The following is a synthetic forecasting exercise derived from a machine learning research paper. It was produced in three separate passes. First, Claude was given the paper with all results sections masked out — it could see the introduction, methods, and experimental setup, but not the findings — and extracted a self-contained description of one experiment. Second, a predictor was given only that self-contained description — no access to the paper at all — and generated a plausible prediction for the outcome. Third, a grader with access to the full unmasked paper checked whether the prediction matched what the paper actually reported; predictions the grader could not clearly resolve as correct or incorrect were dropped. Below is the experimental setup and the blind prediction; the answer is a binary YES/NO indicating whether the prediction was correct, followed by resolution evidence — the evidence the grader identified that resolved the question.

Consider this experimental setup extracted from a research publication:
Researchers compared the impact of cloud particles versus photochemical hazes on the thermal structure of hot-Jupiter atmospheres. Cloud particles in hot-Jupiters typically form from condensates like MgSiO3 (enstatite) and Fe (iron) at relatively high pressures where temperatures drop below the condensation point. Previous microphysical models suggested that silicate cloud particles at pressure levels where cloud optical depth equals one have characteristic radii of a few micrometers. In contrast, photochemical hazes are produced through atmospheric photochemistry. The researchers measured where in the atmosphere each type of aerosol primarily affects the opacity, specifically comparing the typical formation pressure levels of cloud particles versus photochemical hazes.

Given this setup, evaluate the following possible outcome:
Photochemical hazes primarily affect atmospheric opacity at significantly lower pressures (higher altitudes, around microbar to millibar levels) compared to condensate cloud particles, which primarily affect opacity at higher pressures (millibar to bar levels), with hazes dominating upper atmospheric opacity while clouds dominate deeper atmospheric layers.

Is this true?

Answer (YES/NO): YES